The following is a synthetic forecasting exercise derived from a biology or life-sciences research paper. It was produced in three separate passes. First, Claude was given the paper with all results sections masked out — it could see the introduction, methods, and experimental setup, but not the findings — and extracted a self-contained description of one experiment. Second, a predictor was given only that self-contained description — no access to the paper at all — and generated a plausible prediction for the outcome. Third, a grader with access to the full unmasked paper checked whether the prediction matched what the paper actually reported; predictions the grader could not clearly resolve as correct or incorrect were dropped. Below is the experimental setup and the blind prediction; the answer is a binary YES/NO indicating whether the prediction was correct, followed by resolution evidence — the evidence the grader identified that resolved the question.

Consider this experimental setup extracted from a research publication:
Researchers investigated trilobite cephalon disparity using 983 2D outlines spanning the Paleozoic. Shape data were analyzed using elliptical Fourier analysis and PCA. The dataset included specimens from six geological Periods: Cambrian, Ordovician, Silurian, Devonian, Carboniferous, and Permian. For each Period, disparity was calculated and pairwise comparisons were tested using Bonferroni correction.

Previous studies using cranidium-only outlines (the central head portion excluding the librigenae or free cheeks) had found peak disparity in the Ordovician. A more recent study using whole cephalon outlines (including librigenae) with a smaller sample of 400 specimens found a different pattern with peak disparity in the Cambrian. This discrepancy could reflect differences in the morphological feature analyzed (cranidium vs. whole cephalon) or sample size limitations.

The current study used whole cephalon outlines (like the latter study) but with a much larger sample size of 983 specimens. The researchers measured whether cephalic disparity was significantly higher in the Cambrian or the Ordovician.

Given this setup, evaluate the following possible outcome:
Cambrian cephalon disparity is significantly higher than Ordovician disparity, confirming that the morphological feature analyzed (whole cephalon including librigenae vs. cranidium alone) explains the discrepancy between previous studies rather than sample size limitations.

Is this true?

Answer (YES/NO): NO